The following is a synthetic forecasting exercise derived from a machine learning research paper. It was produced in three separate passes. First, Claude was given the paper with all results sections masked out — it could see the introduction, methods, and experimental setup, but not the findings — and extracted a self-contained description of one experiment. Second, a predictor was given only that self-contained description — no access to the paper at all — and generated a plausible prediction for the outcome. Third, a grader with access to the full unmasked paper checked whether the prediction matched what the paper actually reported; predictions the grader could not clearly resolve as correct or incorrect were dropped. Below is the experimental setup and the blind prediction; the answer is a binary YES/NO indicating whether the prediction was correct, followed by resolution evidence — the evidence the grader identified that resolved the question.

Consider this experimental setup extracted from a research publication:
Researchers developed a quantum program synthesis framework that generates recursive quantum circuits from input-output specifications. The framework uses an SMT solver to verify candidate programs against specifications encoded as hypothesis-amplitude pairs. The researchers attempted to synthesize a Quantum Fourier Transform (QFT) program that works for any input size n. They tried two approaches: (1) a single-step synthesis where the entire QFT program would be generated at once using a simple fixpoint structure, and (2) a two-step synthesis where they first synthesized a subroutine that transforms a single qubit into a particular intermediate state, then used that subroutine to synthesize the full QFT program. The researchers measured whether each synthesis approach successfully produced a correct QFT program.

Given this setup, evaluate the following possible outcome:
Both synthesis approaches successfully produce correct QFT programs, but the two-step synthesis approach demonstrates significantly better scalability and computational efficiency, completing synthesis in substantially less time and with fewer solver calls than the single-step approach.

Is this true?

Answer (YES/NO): NO